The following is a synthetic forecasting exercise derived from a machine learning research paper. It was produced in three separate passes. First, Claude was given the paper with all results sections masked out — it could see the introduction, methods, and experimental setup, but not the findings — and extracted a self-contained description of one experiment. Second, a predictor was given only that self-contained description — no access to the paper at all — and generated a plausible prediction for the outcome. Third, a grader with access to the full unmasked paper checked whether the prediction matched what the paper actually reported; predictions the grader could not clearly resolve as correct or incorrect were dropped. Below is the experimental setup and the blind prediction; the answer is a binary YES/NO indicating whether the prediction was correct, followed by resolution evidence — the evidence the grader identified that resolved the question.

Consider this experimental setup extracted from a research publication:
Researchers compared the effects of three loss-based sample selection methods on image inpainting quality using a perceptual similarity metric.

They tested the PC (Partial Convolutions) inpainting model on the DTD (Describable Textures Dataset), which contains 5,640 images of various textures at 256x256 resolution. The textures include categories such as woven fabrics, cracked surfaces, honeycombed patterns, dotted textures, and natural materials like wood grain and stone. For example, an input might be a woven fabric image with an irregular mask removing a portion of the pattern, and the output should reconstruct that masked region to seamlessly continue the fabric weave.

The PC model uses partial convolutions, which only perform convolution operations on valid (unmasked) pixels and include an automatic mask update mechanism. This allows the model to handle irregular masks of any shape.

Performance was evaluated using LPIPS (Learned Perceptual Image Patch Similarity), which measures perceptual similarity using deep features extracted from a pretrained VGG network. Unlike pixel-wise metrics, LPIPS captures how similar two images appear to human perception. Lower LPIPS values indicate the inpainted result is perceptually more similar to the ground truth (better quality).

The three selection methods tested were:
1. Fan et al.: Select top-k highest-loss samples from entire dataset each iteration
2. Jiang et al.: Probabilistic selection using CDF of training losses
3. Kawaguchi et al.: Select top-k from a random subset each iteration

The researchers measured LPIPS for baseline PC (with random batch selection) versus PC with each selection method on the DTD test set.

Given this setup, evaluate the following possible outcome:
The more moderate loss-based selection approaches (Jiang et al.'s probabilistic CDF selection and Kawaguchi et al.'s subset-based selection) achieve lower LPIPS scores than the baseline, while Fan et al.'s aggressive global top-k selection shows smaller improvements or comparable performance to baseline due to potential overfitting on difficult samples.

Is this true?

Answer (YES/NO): NO